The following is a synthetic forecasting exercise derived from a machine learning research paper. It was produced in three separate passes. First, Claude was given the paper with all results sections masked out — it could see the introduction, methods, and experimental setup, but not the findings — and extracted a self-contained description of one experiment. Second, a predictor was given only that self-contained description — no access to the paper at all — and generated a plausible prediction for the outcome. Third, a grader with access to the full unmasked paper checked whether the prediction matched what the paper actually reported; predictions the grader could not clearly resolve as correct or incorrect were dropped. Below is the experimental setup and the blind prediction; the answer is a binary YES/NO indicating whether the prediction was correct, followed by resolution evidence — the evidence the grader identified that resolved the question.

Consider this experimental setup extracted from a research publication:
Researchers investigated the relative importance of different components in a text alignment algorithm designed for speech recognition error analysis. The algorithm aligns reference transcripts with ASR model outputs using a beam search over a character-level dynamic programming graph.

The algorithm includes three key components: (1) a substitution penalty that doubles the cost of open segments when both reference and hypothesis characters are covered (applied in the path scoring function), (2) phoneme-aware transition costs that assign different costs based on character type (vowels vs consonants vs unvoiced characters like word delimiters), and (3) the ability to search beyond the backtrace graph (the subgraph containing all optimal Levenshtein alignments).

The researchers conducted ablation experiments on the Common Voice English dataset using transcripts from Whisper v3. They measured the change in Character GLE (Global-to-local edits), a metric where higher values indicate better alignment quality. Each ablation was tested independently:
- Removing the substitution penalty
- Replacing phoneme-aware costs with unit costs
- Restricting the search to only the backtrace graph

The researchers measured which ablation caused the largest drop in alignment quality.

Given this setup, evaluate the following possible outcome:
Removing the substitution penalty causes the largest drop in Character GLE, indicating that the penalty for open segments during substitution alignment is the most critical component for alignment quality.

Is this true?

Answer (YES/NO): YES